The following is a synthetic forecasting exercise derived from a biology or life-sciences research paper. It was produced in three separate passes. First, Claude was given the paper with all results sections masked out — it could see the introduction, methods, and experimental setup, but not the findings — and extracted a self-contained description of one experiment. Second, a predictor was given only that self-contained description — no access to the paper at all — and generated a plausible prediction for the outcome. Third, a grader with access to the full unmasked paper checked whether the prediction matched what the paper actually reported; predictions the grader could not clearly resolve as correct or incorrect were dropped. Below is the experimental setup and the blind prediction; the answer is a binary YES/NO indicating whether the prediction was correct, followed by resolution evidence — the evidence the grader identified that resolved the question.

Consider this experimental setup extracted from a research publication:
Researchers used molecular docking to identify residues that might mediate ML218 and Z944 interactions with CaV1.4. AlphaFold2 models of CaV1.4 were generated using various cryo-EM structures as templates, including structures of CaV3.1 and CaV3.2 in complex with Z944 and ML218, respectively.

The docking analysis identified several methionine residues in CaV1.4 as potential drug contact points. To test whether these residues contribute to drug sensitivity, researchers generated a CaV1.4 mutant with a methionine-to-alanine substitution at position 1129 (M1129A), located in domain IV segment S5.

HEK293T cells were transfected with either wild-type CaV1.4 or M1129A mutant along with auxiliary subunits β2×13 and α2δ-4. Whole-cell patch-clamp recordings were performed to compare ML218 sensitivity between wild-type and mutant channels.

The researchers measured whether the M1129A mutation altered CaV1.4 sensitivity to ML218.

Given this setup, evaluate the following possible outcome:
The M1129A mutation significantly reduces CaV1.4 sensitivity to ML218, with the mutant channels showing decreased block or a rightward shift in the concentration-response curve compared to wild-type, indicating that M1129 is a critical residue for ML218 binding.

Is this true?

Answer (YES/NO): NO